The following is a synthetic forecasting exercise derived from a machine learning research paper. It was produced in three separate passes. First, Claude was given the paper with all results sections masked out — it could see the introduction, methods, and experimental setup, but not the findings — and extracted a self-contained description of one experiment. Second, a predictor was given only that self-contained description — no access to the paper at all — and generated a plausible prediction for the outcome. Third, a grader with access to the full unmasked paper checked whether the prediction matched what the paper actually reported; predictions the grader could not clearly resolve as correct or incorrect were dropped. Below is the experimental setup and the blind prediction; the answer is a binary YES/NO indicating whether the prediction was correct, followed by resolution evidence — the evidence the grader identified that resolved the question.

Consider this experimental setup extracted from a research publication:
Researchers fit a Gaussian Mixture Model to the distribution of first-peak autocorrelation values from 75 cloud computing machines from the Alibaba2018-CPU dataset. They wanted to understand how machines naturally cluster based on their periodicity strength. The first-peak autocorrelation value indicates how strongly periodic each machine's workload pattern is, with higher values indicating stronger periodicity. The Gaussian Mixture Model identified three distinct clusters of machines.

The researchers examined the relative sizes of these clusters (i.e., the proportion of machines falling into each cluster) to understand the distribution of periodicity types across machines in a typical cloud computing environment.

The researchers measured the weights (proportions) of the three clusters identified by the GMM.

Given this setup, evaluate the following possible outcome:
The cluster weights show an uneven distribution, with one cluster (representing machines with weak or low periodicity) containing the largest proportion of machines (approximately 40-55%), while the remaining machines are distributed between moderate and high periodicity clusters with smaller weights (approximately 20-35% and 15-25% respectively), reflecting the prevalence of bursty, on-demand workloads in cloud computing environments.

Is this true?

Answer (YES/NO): NO